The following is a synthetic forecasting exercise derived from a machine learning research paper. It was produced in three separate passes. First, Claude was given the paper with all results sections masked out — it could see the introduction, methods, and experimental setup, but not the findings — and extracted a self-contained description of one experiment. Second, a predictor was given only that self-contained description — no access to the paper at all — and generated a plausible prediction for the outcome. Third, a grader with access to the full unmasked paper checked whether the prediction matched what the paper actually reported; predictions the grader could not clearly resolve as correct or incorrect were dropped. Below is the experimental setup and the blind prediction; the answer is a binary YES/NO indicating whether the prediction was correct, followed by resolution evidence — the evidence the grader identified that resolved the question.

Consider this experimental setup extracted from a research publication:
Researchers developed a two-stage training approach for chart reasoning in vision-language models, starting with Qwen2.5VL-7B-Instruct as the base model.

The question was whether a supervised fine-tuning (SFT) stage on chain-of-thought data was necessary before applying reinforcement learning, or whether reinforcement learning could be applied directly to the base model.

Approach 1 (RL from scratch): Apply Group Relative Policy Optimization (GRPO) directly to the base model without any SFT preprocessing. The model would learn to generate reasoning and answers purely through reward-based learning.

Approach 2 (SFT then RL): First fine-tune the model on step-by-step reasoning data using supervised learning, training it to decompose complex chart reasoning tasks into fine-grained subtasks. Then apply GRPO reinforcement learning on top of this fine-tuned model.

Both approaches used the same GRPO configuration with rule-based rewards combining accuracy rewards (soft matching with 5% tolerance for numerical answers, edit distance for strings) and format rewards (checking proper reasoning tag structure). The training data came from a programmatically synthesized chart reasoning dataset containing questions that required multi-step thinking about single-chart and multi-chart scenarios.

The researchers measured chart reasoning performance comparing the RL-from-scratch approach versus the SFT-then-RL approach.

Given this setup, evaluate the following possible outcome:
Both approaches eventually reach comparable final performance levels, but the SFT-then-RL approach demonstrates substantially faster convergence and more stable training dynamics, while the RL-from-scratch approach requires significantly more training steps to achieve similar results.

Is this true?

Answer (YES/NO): NO